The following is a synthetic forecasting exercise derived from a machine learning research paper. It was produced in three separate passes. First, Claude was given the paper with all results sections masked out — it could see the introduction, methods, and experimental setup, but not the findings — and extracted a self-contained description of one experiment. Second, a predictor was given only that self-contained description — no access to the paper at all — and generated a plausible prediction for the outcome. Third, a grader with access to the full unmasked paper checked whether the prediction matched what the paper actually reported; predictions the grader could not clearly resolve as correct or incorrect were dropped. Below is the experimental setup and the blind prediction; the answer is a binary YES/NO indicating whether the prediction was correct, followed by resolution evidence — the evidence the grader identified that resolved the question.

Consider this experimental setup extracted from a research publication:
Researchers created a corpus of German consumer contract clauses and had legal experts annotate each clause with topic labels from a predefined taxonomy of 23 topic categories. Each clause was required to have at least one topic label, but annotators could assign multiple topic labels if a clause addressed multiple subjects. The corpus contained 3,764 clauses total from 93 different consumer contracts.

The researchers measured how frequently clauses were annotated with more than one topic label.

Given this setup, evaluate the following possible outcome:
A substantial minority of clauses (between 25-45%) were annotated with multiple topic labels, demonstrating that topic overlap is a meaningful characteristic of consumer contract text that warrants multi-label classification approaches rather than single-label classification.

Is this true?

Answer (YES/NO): NO